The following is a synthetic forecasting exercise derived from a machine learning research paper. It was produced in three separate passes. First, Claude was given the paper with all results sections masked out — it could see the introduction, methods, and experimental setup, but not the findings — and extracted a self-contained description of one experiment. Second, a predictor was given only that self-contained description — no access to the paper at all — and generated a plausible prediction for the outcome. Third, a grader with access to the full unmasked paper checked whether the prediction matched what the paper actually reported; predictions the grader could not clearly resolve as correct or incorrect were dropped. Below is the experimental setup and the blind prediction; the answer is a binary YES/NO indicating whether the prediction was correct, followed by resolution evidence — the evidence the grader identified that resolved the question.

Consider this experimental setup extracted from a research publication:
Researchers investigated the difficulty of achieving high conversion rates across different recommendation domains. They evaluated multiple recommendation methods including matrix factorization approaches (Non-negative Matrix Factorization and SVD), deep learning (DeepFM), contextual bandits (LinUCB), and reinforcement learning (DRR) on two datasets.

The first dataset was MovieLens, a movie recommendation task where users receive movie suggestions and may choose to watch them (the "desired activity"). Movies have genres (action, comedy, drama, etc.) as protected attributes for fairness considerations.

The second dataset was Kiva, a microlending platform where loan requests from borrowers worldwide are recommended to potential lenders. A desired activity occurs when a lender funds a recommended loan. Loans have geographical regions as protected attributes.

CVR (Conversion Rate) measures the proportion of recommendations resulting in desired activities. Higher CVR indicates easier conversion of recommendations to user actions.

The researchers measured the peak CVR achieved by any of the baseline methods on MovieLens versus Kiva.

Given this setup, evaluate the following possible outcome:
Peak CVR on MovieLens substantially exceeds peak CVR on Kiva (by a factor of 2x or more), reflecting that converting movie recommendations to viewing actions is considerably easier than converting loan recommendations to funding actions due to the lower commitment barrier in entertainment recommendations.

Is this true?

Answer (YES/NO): NO